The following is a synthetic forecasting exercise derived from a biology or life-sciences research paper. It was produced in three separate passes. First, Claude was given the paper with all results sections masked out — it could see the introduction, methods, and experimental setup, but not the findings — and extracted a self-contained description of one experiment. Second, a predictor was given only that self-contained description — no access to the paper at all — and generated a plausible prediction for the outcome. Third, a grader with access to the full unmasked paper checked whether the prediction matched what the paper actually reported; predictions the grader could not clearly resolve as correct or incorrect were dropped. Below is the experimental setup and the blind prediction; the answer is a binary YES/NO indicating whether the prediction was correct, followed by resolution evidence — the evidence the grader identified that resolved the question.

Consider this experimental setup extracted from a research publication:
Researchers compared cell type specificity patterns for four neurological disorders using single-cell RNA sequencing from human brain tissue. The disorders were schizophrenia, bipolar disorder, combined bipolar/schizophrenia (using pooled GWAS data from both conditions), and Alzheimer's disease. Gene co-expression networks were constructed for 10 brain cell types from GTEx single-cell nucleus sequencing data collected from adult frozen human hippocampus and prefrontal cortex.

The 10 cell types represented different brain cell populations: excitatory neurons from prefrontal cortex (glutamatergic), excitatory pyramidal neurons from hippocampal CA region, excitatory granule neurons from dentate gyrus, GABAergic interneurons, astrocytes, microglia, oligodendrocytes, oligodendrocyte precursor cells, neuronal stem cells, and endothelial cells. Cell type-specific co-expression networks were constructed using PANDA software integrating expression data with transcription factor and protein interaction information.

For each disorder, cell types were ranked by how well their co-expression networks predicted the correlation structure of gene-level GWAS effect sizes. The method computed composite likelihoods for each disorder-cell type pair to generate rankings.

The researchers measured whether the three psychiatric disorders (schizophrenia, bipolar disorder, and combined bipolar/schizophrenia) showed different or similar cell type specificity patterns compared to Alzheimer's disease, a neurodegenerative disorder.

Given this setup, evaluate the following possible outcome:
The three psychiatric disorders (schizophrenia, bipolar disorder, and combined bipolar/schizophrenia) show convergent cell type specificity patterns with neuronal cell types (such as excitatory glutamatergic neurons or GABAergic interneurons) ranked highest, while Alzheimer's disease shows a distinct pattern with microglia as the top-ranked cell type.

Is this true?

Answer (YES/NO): NO